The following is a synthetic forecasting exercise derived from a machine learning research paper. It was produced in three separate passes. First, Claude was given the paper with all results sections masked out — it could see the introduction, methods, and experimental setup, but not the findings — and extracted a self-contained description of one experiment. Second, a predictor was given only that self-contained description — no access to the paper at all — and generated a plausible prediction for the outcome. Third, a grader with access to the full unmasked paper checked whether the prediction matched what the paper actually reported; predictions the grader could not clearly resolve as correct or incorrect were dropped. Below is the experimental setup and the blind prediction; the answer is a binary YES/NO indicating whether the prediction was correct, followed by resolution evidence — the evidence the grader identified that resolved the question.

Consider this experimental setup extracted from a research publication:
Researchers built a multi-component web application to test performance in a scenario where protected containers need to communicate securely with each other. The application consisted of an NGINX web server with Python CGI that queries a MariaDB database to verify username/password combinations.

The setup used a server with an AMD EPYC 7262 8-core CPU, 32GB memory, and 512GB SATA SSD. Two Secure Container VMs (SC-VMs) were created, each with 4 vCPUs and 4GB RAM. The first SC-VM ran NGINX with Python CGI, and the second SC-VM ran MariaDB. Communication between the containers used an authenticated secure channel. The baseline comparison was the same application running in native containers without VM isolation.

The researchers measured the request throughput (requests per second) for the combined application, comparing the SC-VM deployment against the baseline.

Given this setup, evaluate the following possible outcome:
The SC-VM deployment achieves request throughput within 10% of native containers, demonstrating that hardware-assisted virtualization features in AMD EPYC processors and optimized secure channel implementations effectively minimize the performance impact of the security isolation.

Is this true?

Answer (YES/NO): NO